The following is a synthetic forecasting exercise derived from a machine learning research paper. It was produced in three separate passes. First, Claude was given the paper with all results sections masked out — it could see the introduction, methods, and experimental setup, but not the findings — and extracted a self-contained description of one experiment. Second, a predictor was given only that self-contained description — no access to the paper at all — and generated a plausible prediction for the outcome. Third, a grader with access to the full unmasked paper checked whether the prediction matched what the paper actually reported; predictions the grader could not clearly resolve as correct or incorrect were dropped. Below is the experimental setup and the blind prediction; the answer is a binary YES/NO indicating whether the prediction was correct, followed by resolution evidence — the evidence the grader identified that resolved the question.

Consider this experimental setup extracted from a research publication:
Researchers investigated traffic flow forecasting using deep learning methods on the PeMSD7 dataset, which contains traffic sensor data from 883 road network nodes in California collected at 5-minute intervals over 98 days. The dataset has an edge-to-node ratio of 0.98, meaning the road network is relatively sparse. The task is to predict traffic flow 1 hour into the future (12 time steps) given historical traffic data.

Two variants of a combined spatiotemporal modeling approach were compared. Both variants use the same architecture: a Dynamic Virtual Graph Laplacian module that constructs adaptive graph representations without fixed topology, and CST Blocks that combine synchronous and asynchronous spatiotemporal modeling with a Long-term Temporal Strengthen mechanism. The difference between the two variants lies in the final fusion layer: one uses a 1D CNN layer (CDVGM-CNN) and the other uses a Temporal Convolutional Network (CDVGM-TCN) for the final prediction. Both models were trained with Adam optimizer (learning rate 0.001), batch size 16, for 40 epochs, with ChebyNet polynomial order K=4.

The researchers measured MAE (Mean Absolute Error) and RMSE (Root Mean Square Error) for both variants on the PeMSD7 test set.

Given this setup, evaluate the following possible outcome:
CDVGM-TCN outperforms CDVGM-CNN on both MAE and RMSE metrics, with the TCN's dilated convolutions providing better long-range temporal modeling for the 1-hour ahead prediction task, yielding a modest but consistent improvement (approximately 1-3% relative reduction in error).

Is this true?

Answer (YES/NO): NO